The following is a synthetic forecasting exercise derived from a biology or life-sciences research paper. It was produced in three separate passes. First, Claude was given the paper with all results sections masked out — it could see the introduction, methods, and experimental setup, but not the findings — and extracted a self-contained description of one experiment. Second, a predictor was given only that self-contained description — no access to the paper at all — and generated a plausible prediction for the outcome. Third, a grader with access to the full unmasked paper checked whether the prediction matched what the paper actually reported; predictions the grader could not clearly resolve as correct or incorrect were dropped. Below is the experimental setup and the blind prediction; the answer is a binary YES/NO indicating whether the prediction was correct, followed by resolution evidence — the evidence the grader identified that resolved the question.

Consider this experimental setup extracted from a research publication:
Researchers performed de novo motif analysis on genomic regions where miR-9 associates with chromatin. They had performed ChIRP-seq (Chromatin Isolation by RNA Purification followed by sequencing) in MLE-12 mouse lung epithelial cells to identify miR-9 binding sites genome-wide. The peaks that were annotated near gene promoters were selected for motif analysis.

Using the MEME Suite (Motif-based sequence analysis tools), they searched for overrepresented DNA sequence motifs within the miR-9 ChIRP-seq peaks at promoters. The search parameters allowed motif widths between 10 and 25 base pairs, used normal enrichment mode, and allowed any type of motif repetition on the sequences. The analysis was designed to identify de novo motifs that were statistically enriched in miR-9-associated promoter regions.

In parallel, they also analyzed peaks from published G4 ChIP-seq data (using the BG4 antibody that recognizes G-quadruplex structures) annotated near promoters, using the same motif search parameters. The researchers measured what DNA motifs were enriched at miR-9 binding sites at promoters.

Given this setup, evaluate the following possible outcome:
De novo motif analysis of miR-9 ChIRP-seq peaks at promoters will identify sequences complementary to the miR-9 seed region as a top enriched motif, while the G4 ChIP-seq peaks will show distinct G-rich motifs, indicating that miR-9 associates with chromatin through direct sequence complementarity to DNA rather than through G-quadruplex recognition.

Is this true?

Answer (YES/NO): NO